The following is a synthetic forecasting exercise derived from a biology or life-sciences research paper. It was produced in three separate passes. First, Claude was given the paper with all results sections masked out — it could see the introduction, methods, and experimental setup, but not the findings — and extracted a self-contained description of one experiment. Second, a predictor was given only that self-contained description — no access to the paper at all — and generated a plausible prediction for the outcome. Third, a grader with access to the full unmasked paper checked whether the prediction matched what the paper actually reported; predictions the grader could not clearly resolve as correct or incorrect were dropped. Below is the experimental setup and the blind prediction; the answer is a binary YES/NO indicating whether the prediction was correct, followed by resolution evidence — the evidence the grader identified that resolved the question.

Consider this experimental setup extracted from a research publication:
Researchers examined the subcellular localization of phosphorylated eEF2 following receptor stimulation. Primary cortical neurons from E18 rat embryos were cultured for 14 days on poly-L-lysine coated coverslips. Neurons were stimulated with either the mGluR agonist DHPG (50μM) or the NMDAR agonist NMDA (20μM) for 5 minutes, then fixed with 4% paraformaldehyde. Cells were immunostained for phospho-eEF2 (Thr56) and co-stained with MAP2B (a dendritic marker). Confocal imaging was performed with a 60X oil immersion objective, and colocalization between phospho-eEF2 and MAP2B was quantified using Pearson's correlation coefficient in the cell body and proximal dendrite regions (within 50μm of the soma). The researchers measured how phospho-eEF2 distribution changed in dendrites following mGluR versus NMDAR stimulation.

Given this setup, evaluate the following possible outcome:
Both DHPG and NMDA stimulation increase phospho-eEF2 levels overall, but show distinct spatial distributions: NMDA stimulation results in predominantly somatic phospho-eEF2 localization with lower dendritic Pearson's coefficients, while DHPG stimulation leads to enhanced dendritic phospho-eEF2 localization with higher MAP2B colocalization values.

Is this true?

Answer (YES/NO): NO